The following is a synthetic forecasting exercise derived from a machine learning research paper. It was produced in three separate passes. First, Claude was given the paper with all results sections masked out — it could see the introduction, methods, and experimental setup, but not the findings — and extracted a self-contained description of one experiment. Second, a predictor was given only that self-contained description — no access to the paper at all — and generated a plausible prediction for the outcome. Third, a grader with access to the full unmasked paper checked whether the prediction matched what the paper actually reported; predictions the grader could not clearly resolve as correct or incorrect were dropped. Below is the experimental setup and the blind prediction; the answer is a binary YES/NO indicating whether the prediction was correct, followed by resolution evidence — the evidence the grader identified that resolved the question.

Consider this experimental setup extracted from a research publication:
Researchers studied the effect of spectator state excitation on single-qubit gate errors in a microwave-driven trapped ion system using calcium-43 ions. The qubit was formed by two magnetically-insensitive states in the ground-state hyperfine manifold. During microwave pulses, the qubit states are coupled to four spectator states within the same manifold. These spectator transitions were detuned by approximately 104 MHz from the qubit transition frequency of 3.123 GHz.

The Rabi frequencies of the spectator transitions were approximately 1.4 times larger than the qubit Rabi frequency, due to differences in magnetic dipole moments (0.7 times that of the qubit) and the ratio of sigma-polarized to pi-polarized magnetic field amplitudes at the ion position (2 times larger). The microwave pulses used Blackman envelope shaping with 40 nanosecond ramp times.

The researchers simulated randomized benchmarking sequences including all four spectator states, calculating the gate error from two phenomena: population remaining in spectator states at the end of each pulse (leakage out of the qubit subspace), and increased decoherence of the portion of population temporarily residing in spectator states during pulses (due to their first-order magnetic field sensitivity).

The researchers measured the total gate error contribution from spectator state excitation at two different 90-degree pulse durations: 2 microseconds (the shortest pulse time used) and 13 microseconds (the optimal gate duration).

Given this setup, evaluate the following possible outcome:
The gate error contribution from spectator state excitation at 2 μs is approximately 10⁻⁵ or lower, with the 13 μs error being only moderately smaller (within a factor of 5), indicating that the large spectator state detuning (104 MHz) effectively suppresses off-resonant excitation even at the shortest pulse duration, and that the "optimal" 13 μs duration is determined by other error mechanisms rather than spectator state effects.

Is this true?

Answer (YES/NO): NO